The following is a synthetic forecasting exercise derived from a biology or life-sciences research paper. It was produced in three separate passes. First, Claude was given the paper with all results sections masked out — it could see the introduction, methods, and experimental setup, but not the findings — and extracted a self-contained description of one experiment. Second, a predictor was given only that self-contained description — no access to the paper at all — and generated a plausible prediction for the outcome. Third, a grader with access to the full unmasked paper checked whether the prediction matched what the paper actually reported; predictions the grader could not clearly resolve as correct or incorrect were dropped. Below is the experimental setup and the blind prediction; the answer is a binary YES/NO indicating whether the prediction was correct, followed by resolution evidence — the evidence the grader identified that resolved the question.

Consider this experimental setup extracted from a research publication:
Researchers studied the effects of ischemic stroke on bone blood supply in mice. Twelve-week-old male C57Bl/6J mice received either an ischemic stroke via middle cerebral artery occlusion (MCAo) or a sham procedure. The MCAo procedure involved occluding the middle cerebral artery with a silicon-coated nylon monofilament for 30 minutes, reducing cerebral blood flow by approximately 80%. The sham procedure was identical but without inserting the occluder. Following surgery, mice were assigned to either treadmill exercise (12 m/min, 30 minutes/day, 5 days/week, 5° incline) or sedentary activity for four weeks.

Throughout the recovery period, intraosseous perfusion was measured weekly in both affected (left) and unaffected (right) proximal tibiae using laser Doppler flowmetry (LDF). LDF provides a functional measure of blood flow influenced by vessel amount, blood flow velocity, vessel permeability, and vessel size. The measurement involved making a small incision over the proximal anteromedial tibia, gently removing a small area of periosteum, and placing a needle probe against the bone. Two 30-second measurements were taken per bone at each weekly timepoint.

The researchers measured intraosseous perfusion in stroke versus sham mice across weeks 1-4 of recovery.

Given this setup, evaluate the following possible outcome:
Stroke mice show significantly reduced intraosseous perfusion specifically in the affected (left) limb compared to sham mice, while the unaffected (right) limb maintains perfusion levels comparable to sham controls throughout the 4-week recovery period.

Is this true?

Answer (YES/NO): NO